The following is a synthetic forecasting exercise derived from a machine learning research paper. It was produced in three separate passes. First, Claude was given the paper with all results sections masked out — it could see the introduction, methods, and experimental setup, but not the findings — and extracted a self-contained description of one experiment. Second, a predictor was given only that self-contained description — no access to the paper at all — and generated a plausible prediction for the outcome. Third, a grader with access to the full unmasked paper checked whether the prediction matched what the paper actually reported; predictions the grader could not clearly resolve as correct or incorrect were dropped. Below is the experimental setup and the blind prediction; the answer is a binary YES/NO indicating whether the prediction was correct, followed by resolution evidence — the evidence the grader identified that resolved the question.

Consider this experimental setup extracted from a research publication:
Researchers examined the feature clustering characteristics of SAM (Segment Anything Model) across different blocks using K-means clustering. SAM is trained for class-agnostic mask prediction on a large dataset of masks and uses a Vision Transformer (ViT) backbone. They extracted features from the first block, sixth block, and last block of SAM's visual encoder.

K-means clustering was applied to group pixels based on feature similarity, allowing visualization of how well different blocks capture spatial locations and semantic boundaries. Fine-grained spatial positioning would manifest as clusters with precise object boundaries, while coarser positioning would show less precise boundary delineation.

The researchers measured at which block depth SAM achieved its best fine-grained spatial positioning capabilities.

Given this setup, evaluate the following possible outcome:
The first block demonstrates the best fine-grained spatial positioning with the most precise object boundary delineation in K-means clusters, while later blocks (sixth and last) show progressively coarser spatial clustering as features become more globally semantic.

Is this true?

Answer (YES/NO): NO